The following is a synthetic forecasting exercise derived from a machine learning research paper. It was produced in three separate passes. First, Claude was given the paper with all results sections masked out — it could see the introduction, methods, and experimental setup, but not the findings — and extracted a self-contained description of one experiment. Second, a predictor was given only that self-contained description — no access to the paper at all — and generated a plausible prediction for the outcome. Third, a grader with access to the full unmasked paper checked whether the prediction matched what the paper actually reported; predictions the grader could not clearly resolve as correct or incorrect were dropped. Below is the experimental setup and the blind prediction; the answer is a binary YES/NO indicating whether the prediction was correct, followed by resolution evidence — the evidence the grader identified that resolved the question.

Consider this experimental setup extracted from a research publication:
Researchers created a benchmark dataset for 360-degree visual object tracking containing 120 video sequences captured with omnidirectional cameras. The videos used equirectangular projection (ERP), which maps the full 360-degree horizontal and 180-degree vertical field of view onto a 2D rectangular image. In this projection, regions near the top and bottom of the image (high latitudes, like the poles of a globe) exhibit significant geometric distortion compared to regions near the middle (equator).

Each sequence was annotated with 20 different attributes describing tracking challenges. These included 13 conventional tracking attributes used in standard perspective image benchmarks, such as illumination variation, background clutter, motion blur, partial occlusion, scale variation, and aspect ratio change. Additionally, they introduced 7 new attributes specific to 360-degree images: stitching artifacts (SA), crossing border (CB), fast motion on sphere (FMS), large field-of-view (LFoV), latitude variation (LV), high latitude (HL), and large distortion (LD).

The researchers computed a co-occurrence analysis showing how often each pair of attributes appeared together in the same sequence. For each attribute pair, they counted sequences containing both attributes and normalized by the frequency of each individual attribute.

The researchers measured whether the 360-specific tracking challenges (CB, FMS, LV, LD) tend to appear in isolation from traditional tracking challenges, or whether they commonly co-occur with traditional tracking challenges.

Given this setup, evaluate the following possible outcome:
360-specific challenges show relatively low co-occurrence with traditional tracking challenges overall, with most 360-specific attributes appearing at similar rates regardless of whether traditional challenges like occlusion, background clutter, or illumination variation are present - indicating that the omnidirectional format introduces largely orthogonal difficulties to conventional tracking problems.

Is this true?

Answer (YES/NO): NO